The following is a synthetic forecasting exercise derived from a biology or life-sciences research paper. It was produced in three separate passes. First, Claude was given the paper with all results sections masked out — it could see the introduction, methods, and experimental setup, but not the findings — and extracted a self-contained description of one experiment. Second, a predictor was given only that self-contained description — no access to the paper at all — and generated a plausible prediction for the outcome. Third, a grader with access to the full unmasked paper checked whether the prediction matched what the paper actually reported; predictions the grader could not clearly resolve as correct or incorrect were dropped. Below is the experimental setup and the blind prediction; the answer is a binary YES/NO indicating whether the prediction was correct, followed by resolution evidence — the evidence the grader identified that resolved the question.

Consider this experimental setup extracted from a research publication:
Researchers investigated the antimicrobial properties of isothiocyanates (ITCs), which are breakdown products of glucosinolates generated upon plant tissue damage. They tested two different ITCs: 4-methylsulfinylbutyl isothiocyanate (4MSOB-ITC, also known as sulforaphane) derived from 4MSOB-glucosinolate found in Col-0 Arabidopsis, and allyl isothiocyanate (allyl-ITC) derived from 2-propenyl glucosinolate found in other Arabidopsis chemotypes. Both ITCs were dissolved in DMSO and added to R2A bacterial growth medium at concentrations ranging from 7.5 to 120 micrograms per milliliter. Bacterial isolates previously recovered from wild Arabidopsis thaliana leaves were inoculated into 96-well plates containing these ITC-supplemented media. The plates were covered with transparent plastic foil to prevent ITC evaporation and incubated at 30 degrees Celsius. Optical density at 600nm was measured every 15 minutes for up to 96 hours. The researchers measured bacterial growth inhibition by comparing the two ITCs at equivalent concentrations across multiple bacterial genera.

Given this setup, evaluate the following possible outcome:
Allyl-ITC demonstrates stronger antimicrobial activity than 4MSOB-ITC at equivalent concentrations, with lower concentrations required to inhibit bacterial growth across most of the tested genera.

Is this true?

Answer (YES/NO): NO